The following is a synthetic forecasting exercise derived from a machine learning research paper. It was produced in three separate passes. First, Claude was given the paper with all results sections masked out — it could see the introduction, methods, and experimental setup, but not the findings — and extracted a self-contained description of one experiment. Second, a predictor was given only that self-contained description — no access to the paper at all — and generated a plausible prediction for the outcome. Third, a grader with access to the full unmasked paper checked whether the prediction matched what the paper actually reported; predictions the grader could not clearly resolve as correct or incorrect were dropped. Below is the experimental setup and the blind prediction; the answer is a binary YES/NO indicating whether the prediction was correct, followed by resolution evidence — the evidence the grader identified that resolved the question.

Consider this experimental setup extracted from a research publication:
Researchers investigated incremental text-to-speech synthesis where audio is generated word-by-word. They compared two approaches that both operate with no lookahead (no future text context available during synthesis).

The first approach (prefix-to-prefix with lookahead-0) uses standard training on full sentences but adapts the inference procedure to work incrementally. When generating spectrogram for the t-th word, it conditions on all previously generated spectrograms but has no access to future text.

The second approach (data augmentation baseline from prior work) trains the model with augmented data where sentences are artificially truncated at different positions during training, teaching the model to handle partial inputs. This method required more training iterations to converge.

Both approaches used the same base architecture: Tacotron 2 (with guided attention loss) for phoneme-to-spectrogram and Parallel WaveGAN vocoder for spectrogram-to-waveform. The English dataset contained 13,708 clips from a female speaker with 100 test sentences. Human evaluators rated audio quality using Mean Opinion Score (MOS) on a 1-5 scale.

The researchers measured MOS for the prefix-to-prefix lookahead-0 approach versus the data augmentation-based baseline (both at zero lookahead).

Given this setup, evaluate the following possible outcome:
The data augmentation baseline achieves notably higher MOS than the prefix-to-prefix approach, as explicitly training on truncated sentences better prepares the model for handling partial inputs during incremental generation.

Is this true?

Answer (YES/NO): NO